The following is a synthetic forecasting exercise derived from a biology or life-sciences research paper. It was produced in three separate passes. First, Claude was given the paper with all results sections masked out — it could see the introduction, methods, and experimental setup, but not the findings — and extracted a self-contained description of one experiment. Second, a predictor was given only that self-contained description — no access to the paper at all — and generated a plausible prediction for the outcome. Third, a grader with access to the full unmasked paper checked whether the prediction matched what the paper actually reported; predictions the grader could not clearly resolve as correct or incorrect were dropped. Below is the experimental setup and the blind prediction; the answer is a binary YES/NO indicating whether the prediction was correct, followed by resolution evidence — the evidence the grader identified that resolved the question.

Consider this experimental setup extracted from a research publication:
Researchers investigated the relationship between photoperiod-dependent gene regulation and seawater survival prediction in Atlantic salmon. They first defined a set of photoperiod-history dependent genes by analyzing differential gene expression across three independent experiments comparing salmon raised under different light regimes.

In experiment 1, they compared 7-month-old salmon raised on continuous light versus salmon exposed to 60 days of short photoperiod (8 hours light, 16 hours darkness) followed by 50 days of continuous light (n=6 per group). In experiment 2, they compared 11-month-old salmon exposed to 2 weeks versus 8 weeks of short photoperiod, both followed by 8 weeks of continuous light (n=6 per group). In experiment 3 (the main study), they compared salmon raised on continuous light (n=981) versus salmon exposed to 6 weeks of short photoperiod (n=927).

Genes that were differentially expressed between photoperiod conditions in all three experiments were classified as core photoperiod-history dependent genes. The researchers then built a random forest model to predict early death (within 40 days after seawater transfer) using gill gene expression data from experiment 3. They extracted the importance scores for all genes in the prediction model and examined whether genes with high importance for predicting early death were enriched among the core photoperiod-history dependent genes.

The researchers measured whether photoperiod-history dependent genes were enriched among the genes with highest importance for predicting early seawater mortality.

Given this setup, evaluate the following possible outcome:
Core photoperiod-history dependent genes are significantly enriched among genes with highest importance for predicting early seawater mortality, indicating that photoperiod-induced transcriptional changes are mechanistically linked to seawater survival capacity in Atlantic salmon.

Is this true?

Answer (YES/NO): YES